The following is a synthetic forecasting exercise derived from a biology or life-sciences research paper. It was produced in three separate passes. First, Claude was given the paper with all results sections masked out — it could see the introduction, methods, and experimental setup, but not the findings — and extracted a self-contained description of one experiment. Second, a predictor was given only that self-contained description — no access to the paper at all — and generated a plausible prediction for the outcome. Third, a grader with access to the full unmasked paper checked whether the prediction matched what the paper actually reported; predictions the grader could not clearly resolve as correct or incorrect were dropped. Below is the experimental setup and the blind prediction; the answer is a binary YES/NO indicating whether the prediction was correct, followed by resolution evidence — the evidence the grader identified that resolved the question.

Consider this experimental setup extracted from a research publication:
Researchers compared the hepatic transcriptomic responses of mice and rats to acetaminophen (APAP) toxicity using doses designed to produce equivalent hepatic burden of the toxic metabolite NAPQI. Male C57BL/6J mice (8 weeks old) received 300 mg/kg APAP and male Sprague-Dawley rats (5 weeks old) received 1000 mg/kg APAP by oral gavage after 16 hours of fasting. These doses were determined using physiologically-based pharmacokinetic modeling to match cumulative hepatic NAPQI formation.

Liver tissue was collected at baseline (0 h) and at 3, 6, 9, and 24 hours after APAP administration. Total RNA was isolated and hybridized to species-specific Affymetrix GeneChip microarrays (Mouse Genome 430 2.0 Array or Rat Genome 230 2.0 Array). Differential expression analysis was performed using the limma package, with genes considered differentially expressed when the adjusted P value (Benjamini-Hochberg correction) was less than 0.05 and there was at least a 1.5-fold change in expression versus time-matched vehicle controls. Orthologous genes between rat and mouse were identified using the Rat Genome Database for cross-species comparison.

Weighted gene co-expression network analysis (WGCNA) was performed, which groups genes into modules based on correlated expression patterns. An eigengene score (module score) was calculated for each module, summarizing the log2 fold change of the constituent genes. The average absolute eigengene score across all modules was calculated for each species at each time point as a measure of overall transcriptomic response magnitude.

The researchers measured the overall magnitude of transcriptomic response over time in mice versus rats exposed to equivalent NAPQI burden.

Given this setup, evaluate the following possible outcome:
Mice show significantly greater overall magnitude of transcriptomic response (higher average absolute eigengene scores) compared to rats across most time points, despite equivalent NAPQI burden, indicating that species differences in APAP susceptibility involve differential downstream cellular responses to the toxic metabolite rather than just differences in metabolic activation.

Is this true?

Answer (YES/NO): NO